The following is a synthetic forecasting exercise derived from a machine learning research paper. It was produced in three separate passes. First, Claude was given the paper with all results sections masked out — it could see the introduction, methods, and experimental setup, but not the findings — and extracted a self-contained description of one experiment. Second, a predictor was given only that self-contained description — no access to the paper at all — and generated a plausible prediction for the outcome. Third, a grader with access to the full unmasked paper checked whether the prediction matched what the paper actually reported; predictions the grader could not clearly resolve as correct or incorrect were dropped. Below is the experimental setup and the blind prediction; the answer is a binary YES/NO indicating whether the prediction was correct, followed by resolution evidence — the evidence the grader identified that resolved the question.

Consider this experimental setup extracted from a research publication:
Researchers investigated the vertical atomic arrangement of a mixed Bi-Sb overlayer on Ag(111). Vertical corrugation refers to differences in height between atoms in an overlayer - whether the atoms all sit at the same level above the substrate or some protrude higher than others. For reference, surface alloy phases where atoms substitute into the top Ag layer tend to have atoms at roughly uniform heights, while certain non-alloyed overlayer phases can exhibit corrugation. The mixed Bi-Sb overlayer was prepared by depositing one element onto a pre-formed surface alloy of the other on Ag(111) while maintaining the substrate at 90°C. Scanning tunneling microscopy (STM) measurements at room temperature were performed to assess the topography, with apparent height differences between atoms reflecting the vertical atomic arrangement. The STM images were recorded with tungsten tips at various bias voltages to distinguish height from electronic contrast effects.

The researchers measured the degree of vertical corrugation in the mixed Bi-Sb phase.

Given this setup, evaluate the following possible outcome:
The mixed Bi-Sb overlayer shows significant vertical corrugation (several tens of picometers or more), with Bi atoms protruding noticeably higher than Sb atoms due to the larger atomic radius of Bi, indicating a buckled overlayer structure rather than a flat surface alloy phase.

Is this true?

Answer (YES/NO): YES